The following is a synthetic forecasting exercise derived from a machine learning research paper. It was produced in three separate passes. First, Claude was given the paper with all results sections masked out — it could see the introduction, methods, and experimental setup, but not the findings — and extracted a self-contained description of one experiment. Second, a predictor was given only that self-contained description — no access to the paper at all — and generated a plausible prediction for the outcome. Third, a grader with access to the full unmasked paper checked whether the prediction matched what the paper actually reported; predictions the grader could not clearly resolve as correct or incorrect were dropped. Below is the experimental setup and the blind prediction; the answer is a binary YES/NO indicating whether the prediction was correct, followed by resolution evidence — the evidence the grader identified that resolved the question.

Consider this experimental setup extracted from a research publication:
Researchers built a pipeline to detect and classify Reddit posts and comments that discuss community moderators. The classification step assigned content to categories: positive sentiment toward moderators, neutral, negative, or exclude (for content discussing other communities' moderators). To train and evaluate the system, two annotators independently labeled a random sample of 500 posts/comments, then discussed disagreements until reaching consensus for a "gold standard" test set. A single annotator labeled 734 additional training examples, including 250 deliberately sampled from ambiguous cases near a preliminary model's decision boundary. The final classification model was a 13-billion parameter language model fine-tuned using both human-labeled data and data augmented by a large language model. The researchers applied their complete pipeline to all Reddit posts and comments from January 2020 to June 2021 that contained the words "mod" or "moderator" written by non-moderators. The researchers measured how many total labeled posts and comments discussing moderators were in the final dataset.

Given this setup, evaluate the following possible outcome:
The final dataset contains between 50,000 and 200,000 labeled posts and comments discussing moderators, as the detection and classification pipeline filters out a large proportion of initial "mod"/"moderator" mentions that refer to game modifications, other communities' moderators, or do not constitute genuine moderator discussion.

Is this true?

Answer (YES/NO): NO